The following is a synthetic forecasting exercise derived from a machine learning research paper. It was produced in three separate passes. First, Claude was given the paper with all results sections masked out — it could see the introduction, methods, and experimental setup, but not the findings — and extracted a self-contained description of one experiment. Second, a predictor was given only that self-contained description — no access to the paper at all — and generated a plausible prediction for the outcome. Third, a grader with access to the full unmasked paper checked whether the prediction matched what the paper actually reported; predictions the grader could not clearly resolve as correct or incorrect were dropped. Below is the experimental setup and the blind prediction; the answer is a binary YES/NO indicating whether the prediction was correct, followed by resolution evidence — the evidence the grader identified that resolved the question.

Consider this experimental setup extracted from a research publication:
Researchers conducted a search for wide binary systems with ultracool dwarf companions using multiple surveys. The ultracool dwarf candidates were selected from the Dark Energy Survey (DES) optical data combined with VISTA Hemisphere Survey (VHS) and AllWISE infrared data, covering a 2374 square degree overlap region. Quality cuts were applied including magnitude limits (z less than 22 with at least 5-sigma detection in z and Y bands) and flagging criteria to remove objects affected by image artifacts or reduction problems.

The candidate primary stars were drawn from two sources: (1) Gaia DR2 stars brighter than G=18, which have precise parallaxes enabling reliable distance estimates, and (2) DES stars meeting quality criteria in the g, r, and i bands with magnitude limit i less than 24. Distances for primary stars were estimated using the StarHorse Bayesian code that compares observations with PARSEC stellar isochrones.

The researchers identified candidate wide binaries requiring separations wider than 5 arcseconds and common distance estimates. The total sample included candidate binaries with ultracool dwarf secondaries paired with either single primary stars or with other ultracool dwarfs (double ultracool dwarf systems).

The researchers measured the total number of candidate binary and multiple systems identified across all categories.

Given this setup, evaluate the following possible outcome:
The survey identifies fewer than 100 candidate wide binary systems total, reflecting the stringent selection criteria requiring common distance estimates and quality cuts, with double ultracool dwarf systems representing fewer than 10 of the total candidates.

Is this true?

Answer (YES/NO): NO